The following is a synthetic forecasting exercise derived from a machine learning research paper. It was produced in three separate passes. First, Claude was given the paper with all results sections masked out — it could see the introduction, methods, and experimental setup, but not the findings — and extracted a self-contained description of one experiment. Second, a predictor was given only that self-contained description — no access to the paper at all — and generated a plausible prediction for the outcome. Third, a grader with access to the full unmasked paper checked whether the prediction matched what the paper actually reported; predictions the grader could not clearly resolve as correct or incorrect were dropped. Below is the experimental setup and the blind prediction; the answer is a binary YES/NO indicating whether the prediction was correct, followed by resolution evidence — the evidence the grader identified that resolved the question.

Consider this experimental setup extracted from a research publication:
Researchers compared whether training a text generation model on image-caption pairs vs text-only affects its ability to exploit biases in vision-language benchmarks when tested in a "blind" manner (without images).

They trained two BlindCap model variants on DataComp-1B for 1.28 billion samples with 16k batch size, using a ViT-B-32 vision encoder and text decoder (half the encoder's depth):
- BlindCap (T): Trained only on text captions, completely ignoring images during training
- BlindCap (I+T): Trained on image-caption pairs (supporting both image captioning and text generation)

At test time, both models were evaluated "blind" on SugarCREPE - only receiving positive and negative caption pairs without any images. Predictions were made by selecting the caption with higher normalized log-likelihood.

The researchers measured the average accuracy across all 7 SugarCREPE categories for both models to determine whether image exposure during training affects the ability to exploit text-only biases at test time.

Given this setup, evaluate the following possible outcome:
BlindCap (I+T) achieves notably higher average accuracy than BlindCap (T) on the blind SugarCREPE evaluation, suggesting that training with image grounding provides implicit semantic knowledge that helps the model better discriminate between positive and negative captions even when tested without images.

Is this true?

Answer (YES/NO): NO